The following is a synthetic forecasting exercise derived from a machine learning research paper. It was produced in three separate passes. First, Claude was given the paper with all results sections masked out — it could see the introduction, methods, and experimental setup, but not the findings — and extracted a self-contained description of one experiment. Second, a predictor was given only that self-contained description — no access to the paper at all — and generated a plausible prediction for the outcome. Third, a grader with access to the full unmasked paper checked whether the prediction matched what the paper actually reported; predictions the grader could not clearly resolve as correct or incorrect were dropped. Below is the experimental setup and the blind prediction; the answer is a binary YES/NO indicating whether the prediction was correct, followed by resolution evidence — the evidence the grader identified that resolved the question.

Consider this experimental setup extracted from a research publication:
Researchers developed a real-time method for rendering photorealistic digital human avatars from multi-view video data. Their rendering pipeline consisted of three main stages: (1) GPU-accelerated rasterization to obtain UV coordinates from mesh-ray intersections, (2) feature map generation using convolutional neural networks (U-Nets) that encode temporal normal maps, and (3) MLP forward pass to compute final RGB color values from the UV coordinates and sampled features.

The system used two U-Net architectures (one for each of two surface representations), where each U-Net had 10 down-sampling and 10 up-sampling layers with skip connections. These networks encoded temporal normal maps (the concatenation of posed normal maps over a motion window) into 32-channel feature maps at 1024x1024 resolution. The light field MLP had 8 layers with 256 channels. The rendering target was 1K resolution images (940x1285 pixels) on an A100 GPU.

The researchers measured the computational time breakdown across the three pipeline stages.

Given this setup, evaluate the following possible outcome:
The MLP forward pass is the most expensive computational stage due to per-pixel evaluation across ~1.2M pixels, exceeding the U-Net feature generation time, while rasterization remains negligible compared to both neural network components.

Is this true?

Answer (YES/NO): NO